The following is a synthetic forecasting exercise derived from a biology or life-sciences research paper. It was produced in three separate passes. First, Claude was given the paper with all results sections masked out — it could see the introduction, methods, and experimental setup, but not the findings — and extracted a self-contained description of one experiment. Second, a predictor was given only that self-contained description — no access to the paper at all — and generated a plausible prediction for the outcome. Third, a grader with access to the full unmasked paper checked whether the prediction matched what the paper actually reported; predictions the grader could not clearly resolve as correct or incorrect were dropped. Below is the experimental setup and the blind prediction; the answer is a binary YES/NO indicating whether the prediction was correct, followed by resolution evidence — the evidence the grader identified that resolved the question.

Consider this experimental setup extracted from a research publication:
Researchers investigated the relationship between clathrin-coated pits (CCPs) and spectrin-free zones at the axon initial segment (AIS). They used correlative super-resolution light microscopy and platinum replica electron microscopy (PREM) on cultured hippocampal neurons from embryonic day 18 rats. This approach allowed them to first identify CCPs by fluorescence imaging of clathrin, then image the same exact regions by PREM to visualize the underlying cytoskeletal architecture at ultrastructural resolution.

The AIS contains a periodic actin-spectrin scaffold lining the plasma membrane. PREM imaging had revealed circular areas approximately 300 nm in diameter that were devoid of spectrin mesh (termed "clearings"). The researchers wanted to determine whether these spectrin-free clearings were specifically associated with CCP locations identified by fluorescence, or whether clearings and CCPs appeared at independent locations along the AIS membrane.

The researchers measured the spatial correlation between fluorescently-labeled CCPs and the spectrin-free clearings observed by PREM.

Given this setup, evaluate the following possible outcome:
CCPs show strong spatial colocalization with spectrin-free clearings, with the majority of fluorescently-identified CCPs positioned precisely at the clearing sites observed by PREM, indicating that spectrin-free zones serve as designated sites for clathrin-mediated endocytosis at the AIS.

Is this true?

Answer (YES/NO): YES